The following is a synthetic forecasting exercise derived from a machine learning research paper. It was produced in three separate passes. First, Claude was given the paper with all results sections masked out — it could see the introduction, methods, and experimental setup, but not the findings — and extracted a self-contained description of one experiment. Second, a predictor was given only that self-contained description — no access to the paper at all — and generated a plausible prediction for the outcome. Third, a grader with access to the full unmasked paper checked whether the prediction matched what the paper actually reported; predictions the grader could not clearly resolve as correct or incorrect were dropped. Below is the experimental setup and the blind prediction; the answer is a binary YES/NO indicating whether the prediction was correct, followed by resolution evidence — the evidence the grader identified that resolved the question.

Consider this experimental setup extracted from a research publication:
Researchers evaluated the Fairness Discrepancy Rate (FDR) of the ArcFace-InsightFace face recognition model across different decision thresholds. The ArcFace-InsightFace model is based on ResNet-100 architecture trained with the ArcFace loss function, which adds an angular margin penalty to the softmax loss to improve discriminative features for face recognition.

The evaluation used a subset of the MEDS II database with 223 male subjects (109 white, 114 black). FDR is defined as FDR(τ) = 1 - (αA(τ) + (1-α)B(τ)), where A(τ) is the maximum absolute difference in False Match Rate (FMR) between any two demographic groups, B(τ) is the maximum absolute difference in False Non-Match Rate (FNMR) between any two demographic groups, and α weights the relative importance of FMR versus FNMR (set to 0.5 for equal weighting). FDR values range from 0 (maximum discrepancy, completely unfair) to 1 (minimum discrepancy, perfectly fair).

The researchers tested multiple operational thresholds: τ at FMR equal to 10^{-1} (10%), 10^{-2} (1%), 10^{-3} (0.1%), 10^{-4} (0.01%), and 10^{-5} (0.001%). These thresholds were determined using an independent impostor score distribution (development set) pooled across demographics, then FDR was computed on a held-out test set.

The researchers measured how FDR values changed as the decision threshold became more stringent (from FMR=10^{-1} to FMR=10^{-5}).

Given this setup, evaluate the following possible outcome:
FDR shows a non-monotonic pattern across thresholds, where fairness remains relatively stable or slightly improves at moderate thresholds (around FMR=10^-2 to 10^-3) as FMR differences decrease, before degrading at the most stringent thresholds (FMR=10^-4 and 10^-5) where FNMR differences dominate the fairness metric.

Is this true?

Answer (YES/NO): NO